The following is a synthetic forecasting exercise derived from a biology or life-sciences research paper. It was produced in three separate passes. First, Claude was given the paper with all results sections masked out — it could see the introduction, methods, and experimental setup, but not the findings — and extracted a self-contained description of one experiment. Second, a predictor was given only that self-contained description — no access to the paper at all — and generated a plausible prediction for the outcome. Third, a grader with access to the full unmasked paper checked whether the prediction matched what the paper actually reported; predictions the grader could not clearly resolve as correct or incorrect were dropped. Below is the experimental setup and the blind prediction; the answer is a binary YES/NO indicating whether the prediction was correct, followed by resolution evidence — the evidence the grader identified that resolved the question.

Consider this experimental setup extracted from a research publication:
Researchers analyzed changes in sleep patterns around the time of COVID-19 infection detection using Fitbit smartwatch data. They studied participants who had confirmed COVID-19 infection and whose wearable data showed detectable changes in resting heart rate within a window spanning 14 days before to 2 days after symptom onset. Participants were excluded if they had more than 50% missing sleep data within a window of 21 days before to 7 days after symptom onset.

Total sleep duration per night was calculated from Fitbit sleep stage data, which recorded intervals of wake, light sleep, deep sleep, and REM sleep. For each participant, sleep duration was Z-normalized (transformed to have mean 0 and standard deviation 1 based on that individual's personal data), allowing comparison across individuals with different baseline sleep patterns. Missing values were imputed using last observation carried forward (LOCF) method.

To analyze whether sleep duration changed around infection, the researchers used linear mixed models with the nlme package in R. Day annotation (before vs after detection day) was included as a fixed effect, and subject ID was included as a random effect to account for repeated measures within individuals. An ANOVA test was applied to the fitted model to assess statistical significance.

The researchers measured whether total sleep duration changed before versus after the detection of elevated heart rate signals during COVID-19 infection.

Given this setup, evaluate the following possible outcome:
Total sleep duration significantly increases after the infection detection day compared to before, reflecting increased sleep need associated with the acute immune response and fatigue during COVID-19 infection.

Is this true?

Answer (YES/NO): YES